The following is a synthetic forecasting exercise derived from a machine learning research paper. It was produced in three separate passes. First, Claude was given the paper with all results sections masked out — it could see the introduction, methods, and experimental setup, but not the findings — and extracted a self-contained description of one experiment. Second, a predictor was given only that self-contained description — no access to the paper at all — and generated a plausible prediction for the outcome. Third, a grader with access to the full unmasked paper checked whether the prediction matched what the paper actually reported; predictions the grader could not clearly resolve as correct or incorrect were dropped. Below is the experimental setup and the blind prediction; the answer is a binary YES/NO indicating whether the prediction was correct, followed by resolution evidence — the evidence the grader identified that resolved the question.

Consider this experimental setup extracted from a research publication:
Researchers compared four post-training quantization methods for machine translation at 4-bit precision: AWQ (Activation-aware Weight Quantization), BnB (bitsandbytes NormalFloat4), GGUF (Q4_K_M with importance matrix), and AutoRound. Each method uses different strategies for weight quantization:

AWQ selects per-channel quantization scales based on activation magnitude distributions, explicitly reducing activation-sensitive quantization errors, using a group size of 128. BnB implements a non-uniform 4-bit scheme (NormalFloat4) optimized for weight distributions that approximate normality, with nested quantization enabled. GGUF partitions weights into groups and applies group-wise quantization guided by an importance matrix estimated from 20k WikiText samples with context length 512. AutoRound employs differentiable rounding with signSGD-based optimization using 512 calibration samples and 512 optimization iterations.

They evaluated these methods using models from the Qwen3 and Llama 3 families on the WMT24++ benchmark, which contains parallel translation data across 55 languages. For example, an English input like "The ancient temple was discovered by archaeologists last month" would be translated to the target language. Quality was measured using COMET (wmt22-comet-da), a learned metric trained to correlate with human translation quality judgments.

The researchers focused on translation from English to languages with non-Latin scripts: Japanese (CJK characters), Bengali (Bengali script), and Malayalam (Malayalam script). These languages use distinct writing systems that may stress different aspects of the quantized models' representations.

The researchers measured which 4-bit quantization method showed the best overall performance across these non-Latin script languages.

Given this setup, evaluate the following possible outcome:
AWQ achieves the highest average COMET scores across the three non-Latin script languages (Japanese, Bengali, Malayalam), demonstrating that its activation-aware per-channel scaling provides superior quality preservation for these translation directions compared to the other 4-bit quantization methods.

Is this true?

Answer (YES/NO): NO